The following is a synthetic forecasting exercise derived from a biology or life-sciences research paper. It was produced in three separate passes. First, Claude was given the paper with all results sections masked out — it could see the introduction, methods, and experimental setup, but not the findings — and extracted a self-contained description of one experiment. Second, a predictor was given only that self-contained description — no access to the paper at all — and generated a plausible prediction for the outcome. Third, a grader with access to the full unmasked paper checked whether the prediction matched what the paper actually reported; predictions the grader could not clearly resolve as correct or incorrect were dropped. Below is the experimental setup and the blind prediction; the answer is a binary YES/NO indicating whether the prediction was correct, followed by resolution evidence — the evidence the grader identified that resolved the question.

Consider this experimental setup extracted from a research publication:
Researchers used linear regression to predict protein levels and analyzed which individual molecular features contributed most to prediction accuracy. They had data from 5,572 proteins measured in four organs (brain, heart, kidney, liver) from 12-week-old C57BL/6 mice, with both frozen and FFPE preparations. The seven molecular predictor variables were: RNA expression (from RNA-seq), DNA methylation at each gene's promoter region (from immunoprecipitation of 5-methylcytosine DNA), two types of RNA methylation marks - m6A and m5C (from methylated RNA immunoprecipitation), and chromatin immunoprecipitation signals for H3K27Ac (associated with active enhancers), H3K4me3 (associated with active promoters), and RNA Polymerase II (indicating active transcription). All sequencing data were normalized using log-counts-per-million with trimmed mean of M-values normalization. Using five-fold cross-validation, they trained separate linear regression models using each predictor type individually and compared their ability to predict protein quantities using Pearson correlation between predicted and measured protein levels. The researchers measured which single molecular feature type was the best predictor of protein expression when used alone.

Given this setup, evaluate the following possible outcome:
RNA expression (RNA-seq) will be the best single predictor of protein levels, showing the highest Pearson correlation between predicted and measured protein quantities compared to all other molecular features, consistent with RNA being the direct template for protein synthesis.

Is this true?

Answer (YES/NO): NO